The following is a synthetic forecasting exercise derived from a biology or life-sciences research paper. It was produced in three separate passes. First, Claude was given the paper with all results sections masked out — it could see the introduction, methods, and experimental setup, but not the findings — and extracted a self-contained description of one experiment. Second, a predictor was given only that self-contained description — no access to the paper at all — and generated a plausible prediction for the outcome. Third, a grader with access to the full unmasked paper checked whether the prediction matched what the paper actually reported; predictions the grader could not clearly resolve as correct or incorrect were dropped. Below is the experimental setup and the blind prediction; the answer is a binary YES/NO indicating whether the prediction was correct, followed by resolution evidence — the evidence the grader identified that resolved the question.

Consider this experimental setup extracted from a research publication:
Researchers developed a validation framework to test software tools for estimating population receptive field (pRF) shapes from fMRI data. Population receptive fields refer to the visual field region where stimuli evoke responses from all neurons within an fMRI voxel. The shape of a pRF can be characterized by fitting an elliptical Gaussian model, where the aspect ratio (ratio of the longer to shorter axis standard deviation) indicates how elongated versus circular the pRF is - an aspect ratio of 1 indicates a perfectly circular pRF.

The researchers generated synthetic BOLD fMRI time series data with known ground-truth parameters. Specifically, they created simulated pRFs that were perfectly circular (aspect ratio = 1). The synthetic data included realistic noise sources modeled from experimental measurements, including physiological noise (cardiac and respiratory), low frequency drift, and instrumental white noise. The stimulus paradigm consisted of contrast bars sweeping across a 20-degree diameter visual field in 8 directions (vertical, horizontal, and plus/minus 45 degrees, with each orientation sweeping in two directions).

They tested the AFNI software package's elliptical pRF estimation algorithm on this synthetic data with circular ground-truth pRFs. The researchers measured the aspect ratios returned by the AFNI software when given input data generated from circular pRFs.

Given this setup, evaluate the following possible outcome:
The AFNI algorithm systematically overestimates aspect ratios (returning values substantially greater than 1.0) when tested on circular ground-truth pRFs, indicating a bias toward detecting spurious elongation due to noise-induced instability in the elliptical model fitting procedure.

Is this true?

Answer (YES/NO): NO